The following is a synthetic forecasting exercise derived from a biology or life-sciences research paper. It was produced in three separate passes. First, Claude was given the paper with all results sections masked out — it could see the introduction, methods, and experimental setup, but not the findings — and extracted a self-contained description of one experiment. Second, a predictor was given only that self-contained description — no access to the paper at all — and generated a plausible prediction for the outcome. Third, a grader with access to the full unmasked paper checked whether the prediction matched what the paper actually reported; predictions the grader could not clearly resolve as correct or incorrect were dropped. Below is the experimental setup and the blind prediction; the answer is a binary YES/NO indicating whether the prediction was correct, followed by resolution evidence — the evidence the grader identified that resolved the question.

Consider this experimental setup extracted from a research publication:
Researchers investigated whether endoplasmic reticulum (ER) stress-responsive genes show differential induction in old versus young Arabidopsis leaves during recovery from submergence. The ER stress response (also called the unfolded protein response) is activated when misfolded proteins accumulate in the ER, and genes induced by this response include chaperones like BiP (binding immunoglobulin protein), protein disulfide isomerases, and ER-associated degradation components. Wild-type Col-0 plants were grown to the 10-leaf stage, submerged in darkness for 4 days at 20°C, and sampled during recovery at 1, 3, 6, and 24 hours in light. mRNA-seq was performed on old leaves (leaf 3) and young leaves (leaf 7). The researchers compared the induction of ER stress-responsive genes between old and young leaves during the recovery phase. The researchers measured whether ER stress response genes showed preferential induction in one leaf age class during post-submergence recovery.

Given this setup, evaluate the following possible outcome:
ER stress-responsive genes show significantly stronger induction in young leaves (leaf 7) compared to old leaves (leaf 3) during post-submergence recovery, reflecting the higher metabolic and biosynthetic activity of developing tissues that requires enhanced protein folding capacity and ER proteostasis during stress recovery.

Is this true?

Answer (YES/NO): YES